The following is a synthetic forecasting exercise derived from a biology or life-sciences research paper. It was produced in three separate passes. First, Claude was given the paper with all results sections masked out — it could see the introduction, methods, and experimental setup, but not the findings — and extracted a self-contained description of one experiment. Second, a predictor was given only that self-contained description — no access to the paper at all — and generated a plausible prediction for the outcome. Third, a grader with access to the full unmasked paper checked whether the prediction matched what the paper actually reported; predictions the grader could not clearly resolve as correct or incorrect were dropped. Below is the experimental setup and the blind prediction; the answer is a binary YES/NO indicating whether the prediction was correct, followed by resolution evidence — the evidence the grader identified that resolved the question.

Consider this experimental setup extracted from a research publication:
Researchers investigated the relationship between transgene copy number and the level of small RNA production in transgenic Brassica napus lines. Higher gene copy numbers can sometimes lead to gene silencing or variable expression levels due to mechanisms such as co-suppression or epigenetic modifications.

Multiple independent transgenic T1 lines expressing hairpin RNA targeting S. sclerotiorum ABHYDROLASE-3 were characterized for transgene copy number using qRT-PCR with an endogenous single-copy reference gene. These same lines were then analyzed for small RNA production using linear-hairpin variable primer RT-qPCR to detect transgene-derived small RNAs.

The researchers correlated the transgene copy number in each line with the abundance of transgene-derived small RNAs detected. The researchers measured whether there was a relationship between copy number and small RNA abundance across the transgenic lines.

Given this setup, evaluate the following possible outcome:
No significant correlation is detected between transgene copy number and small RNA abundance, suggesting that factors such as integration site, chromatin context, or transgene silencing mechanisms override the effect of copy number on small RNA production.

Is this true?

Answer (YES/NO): NO